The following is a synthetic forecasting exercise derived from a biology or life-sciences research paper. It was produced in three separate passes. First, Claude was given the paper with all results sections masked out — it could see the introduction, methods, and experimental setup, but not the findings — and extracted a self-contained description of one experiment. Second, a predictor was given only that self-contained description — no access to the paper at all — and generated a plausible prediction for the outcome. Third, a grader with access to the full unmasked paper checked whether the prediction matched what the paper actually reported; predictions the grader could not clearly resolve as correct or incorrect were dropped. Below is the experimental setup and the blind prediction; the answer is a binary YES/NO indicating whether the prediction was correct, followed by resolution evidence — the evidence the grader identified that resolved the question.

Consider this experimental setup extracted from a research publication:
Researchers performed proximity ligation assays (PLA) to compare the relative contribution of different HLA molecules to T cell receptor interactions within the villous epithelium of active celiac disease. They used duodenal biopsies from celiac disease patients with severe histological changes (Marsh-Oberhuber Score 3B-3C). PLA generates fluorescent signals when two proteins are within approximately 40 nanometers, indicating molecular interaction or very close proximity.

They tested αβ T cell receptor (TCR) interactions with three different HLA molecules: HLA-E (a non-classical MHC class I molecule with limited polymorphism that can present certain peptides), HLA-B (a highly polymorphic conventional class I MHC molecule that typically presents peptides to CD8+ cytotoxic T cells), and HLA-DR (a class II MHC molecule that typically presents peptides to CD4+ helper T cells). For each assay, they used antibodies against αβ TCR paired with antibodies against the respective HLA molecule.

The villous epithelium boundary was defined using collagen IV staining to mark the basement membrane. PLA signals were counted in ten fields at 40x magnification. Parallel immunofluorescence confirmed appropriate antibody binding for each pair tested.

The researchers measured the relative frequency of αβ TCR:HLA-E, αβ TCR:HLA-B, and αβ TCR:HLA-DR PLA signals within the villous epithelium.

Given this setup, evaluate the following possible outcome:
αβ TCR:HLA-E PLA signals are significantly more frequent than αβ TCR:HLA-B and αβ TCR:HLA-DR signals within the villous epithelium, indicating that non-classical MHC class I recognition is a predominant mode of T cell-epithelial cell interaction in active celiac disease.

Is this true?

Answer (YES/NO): YES